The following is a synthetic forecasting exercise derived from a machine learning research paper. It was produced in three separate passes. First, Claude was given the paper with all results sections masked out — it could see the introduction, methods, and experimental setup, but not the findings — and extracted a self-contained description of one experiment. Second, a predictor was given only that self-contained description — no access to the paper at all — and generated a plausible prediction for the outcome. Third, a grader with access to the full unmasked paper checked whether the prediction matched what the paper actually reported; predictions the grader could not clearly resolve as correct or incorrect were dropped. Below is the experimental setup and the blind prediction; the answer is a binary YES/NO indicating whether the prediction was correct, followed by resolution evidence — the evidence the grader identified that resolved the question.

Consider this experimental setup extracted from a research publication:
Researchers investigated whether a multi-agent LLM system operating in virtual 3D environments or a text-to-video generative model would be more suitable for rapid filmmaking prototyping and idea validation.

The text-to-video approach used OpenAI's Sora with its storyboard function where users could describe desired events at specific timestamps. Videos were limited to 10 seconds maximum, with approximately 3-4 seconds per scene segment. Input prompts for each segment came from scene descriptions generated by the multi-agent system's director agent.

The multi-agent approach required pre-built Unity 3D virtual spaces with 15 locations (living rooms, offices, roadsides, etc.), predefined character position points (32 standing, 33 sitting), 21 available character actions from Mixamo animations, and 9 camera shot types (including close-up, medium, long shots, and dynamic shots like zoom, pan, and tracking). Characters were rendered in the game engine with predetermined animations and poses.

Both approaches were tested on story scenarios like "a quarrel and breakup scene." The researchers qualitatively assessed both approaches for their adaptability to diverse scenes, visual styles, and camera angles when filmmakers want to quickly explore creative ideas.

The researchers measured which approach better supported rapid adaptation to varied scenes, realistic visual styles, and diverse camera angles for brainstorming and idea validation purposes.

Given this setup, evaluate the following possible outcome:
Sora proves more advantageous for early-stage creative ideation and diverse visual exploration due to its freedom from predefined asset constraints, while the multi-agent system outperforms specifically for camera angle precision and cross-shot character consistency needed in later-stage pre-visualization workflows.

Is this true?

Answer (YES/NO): NO